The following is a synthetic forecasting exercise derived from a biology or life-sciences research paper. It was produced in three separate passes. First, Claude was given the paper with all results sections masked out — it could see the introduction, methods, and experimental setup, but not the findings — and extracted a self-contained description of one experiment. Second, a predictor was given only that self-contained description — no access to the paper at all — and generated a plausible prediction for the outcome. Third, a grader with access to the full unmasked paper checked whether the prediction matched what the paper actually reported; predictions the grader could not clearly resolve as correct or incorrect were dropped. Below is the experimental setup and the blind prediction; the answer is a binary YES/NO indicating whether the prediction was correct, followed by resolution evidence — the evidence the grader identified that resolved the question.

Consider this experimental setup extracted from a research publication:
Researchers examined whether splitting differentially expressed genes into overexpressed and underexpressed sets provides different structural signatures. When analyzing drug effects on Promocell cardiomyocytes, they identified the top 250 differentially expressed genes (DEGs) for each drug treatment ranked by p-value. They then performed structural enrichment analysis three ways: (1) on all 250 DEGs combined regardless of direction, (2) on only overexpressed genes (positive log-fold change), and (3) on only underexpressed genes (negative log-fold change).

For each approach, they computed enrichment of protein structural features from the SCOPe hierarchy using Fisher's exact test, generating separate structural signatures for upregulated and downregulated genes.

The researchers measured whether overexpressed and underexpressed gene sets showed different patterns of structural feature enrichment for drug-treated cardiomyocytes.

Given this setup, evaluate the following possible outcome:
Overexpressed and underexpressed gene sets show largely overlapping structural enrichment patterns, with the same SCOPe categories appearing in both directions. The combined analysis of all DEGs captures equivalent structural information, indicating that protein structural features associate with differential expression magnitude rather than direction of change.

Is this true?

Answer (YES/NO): NO